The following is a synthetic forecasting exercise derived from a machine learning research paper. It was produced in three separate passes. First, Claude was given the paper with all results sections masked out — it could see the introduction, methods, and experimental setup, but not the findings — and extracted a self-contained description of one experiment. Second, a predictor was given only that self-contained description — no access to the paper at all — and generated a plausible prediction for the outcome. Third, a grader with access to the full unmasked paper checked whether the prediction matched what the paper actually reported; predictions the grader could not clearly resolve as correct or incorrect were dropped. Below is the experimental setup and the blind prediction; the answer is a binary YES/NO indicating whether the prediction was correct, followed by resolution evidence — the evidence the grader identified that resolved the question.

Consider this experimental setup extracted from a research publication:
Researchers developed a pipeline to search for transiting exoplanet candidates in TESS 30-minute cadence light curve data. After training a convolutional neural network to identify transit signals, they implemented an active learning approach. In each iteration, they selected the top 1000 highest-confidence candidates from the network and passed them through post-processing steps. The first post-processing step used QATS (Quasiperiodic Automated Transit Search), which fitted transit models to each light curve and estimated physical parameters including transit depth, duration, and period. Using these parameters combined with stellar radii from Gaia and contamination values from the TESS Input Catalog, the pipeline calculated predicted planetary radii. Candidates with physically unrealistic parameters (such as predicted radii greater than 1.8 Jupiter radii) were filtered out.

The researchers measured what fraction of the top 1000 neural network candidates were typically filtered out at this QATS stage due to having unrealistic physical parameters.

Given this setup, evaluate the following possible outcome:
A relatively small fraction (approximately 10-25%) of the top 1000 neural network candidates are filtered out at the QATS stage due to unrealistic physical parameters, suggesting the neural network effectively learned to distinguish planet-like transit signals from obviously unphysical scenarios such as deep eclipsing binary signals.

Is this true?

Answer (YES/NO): NO